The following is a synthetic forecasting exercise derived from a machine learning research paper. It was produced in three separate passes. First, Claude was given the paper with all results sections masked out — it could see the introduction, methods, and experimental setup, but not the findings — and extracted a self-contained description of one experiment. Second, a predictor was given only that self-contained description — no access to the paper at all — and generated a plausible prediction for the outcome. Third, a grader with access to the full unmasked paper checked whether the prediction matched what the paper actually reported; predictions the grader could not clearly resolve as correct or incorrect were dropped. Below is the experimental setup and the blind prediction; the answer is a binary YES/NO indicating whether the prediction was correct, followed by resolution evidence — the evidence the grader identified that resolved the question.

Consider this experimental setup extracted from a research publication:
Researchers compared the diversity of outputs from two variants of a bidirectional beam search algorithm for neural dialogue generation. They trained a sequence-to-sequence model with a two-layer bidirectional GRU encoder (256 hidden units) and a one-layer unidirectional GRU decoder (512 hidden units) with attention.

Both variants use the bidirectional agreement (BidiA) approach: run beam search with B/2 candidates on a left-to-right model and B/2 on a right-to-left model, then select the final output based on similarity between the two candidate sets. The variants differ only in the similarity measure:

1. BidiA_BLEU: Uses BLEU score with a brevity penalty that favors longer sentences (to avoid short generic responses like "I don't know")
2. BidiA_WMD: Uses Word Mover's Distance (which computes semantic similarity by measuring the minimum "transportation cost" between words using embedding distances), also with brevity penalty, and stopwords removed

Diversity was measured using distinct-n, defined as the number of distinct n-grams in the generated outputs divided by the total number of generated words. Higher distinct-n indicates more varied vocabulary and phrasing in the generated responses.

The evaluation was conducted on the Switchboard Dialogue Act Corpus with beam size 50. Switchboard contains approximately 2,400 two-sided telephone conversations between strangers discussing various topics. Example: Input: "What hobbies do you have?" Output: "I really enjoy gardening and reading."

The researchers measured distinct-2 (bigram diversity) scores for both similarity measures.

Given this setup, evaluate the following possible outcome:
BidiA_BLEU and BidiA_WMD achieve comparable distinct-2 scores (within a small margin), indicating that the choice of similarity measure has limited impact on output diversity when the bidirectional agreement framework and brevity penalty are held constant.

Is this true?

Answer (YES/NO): YES